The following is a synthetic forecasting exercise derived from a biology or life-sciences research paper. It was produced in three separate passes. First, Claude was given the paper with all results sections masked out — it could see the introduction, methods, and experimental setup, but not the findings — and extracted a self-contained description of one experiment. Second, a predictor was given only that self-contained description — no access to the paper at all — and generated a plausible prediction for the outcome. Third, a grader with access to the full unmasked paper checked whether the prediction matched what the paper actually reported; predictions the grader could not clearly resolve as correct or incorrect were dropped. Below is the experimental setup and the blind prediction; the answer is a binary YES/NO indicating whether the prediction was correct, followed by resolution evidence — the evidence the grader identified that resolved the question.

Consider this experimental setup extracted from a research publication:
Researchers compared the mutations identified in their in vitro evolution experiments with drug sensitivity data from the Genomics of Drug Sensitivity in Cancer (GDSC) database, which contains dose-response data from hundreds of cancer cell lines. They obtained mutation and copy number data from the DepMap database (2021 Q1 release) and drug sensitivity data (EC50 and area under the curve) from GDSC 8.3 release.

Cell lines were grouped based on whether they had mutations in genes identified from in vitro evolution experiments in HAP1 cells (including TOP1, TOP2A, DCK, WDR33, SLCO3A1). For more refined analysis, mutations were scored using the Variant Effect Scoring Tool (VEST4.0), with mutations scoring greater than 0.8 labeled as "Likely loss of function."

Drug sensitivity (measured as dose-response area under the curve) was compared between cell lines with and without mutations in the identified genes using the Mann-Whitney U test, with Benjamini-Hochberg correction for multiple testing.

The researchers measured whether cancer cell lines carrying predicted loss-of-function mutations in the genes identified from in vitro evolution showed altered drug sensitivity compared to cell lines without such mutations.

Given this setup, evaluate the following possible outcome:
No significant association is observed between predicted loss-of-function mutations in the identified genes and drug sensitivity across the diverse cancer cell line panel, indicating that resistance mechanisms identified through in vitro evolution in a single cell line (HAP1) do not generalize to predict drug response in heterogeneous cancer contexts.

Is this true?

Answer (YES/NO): NO